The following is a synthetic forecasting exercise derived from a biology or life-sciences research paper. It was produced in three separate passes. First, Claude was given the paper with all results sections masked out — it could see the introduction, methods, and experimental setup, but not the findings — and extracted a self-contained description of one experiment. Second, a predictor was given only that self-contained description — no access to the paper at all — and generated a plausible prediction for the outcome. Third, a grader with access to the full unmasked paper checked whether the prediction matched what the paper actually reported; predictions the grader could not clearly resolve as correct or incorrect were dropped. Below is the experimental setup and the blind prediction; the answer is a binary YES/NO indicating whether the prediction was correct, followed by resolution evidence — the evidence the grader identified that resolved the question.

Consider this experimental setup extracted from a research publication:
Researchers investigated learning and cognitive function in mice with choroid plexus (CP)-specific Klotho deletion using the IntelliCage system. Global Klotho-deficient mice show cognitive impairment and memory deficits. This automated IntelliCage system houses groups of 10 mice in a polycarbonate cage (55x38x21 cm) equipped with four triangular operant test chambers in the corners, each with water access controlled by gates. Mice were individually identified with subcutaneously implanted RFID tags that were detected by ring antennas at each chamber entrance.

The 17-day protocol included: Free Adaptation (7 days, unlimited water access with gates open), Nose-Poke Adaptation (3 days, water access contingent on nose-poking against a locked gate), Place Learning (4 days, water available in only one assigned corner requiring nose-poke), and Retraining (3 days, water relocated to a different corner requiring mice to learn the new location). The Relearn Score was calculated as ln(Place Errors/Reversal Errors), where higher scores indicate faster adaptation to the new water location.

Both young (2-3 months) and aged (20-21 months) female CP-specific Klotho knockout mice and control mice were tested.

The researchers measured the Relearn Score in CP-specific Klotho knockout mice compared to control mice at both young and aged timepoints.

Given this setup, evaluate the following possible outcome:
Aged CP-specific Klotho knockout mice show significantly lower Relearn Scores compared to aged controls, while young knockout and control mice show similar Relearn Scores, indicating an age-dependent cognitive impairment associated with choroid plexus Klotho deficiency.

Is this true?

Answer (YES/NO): NO